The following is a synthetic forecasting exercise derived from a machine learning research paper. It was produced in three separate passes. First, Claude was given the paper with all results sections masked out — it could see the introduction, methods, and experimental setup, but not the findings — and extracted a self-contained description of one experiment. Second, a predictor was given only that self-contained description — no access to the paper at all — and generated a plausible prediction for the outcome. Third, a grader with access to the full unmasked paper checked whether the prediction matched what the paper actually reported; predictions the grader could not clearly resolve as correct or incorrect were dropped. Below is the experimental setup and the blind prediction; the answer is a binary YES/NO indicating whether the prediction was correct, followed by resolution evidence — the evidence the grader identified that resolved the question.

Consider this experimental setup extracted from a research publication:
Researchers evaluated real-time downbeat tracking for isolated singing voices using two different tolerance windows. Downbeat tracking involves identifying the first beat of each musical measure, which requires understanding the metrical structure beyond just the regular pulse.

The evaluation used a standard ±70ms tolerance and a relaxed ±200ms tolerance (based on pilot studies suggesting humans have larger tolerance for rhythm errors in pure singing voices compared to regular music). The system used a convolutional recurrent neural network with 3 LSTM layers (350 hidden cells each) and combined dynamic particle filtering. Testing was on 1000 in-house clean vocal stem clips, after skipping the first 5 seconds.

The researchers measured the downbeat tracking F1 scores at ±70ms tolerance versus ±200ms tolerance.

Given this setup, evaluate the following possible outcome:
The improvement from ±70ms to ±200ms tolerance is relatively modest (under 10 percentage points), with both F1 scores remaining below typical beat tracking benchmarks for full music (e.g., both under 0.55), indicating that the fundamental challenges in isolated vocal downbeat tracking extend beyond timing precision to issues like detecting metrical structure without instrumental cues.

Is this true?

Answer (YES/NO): NO